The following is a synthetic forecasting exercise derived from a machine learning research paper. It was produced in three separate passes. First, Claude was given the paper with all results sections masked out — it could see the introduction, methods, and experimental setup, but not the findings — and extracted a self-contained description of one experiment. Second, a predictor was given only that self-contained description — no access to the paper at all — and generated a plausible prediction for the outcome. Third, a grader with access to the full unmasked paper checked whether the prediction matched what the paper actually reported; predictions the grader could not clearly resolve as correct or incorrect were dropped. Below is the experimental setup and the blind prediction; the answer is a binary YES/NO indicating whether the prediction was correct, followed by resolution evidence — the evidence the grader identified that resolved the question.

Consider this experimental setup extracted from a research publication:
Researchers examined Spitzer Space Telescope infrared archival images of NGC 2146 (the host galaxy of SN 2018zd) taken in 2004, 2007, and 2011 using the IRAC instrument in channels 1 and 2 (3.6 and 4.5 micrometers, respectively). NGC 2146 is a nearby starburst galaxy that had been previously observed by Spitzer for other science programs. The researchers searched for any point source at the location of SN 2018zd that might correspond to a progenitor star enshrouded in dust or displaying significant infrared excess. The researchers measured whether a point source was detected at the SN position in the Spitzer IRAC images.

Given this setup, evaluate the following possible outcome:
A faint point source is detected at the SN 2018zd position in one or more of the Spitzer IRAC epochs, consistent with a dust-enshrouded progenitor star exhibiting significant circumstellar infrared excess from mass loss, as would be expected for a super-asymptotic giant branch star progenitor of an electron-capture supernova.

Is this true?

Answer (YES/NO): NO